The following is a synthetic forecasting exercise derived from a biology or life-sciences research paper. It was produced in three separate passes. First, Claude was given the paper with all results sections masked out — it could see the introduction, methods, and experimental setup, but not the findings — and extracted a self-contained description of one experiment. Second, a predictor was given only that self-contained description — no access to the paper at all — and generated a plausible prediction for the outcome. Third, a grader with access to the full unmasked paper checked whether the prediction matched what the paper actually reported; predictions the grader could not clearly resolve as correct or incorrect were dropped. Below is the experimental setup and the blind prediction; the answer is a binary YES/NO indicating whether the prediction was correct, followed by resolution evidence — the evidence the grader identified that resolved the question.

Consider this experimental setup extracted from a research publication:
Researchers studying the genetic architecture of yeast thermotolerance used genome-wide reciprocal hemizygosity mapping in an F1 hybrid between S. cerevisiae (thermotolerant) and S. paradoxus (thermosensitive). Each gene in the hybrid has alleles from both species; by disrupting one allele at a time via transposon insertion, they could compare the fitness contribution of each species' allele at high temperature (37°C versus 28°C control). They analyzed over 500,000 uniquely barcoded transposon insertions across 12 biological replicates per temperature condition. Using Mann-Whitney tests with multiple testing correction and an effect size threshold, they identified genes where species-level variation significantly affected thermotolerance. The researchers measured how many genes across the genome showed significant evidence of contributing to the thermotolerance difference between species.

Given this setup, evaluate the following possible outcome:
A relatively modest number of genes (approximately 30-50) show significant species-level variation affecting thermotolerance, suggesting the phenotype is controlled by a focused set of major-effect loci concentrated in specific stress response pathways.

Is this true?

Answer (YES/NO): NO